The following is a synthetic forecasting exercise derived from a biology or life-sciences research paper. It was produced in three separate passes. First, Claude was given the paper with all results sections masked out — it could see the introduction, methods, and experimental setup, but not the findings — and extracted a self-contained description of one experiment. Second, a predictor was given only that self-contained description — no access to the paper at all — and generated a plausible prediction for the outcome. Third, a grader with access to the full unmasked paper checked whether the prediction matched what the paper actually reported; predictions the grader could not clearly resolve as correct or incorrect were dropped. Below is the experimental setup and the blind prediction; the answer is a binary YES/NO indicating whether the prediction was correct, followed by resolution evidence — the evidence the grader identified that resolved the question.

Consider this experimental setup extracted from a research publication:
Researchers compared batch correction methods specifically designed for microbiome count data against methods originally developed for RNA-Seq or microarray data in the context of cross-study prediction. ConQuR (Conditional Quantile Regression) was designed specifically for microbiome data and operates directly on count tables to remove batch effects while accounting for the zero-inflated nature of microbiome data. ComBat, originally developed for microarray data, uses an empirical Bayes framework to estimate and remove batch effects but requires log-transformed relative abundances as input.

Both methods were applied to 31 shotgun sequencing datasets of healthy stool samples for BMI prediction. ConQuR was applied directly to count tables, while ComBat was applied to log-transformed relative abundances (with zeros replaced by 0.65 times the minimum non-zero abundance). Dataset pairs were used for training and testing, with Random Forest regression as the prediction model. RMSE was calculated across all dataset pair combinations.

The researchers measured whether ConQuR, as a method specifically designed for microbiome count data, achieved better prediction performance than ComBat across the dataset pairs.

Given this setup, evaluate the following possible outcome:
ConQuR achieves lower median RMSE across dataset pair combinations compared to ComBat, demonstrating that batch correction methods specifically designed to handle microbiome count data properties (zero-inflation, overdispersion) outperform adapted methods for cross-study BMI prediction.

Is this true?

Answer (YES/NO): NO